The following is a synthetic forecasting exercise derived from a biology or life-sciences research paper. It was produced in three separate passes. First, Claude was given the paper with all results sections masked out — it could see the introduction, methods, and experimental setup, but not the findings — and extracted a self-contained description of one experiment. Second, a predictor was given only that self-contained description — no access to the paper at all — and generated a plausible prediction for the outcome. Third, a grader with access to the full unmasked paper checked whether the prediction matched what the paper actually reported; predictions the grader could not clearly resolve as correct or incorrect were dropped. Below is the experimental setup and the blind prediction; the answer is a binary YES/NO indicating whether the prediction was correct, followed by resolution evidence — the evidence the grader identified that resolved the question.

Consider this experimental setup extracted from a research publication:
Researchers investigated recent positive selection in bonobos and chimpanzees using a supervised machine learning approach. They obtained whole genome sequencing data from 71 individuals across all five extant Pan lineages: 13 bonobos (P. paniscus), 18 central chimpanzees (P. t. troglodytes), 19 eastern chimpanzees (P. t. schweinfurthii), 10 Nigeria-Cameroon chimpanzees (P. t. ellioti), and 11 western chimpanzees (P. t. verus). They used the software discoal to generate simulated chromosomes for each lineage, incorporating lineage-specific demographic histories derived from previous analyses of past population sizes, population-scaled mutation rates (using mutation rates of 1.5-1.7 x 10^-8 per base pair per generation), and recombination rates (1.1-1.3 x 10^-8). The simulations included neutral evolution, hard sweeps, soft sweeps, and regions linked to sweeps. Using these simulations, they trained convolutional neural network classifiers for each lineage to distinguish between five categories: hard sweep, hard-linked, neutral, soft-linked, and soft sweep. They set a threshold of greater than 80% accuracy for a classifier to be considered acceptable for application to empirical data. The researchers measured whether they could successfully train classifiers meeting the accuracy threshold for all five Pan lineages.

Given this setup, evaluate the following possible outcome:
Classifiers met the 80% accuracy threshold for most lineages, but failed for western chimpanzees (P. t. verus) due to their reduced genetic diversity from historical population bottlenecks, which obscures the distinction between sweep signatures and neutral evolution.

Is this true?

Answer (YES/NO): NO